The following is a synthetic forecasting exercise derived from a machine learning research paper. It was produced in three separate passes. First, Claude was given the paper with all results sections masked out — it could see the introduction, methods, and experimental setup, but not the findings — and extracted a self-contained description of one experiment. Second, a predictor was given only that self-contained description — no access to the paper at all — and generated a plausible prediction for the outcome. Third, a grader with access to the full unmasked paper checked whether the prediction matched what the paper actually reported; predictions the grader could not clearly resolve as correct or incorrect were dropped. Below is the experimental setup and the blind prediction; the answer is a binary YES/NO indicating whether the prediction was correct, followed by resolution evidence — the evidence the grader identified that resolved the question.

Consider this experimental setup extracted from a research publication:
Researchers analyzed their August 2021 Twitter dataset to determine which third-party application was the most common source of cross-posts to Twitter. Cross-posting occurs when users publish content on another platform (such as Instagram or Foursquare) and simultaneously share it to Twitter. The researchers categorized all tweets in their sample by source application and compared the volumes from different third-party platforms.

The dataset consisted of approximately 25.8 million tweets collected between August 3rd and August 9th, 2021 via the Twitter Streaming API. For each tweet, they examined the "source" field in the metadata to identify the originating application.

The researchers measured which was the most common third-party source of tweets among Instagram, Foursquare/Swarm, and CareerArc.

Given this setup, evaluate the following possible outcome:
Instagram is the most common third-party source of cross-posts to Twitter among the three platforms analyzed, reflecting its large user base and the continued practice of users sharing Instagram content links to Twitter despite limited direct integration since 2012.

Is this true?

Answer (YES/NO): YES